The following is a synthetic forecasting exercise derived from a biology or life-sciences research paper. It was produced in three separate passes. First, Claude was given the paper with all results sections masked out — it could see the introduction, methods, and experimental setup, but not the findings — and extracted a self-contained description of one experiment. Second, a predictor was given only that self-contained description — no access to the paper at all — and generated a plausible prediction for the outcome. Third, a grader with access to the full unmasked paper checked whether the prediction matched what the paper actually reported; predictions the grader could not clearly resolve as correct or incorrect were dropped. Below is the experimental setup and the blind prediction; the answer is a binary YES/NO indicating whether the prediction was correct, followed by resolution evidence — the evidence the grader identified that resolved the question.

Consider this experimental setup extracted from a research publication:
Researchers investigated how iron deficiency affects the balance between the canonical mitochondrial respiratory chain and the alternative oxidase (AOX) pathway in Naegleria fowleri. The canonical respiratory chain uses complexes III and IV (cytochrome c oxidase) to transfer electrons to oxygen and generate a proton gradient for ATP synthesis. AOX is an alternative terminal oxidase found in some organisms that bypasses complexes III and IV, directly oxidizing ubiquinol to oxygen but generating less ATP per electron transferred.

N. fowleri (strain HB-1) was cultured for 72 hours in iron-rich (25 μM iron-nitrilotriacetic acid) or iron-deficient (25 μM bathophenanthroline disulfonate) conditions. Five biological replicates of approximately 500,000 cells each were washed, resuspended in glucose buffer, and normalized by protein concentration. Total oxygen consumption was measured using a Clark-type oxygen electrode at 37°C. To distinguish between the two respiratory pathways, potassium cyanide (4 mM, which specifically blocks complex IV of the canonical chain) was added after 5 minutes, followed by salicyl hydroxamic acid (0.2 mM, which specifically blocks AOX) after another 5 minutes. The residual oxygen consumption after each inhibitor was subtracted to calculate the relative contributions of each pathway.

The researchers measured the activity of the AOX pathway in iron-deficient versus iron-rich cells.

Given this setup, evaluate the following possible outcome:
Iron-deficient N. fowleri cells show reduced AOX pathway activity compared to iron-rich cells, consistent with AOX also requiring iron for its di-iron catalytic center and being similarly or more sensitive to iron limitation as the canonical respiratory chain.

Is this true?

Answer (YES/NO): NO